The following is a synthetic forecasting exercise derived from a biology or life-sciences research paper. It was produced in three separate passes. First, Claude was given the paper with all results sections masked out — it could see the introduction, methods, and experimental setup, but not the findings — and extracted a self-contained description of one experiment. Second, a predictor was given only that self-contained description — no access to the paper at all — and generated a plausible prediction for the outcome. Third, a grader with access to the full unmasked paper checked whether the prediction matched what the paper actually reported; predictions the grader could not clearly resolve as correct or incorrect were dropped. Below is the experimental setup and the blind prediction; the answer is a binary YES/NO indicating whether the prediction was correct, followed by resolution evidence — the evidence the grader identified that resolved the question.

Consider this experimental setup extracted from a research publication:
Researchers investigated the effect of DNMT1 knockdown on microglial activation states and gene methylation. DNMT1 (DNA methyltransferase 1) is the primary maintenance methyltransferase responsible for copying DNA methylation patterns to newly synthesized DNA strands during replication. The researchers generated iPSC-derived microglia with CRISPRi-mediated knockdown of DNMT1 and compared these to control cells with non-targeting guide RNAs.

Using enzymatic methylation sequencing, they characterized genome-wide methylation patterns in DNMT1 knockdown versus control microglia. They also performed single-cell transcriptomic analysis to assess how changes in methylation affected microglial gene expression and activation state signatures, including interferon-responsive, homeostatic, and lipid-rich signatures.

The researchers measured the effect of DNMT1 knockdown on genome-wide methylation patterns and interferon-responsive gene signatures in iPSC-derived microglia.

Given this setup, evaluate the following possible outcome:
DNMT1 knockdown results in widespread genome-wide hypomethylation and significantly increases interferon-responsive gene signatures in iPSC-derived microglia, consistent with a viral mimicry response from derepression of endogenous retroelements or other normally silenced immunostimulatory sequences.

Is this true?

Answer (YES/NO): NO